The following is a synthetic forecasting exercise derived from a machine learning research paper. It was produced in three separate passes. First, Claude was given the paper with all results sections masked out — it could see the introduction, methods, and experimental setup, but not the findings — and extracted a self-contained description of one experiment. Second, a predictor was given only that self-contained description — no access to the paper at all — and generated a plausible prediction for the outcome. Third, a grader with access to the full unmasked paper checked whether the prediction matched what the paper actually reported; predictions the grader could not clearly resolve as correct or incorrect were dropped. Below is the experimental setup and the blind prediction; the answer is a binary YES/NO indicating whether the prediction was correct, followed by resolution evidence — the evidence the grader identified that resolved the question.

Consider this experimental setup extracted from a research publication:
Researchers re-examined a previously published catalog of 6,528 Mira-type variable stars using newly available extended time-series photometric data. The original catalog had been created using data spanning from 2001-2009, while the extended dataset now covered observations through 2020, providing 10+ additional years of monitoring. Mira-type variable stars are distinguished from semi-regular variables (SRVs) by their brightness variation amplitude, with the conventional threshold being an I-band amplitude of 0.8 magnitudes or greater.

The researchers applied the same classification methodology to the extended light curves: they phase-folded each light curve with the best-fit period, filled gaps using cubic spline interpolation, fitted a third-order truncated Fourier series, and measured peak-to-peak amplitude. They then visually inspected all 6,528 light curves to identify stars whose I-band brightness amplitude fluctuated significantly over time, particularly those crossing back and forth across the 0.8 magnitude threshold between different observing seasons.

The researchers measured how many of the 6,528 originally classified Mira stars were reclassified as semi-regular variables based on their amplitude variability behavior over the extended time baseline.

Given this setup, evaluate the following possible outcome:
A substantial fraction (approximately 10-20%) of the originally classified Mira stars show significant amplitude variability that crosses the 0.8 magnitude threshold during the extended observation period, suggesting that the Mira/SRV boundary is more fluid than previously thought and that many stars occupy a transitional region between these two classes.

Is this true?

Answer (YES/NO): NO